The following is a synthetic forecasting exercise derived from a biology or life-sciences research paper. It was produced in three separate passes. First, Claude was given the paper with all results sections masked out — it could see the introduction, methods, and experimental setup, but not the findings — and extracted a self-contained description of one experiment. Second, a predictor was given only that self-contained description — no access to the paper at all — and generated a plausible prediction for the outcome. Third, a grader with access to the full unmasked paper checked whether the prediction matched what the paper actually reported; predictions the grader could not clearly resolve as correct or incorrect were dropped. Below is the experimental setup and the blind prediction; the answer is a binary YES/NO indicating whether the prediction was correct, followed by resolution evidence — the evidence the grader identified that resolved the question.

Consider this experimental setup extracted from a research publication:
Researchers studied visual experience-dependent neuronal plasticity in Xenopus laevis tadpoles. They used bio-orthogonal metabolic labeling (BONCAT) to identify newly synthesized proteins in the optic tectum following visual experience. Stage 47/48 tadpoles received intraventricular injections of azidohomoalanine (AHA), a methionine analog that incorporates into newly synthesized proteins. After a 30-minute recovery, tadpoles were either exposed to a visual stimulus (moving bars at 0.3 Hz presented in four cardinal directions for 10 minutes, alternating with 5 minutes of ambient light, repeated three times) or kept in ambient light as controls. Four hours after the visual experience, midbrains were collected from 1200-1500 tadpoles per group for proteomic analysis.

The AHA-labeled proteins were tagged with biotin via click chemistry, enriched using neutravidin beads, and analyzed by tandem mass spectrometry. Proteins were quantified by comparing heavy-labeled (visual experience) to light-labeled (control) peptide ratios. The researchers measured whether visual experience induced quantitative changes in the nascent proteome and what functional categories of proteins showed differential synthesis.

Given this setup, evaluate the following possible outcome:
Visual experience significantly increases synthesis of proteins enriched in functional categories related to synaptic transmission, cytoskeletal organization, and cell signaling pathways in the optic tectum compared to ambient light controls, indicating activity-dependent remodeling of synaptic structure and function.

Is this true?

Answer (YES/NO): NO